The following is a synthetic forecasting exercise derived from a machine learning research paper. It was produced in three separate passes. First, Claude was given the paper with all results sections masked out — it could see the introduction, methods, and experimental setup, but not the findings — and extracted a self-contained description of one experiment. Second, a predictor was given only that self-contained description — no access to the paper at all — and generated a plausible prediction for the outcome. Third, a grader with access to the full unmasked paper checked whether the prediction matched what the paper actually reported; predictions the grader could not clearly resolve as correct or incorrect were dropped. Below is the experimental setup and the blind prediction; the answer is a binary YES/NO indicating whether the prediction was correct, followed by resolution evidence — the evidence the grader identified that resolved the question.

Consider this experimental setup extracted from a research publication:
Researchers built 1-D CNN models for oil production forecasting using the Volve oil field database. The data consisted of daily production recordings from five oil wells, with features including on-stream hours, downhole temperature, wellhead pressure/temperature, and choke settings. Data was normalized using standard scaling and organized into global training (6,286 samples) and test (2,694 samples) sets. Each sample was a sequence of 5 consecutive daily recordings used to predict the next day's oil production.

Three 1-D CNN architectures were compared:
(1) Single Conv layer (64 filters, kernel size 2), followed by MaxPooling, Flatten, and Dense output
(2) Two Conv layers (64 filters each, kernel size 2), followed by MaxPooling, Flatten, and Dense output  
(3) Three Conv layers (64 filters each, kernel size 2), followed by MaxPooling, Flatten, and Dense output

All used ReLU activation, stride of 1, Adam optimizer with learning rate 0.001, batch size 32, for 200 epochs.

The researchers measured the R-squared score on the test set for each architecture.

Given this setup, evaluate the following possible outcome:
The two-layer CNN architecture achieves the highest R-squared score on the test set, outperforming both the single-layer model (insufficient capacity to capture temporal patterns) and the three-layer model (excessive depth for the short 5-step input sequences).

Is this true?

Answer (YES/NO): NO